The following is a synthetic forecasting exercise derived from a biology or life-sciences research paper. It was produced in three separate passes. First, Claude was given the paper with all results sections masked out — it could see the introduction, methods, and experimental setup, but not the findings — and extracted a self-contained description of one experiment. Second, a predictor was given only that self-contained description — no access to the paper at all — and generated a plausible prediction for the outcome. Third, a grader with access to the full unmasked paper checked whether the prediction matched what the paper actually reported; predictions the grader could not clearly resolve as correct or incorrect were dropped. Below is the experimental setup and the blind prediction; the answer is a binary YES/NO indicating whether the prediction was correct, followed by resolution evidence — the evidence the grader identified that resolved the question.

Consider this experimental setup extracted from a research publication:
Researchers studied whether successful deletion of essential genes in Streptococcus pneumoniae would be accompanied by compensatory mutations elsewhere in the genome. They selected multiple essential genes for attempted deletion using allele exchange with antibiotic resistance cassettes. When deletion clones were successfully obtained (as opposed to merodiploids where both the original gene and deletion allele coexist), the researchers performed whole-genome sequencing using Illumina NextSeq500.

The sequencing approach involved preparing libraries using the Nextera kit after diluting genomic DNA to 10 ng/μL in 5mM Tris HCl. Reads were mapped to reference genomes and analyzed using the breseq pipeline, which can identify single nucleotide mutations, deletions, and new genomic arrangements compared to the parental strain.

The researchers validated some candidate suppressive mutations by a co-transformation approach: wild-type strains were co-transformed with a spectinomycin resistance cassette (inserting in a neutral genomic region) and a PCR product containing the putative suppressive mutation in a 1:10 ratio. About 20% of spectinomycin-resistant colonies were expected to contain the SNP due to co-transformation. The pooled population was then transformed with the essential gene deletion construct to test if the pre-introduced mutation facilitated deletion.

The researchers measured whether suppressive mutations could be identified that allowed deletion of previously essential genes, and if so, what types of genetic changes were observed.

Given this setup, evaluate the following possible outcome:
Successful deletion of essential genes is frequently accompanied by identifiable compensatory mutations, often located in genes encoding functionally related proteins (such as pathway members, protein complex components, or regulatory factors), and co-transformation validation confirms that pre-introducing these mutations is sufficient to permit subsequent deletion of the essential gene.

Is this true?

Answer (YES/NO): NO